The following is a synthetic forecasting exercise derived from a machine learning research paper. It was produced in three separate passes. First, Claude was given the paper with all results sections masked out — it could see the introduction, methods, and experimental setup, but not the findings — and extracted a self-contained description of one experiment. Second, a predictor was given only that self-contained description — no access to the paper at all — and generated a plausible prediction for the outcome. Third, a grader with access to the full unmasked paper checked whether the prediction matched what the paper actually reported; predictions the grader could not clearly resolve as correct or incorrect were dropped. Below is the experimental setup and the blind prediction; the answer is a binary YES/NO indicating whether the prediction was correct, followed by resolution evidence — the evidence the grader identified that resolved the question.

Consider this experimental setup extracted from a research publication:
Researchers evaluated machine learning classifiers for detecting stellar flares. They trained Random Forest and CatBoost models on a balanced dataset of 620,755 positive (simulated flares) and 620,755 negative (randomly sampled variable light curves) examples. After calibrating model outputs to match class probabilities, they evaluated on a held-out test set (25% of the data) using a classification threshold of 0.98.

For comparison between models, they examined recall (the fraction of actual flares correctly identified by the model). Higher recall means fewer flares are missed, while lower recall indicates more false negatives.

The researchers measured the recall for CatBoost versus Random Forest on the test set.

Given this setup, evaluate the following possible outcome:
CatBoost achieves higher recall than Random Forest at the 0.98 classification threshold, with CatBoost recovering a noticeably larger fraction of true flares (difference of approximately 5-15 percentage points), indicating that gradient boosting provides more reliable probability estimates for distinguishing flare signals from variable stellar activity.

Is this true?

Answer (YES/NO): NO